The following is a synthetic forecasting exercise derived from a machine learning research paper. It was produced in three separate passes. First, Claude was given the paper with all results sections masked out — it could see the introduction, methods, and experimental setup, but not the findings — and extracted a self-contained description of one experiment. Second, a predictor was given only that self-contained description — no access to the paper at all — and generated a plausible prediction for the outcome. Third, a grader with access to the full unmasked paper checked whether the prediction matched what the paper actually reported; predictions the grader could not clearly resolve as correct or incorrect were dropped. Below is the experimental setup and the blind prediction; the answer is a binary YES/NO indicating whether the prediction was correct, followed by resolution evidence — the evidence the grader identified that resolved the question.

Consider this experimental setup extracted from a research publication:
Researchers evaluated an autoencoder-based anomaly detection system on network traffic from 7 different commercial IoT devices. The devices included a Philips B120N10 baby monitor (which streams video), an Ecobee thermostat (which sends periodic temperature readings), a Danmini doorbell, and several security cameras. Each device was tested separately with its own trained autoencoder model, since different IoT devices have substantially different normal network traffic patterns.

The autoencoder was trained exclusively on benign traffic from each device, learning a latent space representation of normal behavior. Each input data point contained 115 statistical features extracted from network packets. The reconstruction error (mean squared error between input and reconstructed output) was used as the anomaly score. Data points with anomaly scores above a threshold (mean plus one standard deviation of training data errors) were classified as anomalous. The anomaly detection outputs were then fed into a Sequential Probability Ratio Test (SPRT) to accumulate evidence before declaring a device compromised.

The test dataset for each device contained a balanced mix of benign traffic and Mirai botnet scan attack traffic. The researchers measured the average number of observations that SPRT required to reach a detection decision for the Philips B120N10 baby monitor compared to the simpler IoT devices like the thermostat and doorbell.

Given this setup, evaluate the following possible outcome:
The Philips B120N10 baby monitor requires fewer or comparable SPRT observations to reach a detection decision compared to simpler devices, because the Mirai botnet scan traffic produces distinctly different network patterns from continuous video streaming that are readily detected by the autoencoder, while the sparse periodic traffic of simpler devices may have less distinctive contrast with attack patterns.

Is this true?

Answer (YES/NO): NO